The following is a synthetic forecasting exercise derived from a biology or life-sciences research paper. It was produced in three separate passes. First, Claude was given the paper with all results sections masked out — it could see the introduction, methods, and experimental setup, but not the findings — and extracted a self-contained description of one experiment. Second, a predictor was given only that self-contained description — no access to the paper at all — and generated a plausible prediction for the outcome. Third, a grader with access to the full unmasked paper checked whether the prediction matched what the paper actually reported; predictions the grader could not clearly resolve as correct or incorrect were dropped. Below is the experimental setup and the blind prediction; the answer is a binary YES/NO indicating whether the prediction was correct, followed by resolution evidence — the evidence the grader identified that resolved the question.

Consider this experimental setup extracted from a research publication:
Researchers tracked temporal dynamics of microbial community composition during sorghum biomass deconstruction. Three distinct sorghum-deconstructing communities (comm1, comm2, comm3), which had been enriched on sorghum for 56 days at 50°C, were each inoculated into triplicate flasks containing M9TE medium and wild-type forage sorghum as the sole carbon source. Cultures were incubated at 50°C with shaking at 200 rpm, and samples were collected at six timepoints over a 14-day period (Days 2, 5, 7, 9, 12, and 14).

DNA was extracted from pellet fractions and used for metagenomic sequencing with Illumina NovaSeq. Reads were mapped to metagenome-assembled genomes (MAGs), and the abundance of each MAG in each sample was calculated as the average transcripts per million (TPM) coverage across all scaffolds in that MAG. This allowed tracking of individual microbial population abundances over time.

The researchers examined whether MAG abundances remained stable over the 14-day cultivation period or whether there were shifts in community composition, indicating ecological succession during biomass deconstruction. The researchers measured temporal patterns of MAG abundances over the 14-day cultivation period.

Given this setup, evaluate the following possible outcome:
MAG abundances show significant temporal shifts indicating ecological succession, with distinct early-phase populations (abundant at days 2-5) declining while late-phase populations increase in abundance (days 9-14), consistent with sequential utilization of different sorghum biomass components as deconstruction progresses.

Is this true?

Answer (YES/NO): YES